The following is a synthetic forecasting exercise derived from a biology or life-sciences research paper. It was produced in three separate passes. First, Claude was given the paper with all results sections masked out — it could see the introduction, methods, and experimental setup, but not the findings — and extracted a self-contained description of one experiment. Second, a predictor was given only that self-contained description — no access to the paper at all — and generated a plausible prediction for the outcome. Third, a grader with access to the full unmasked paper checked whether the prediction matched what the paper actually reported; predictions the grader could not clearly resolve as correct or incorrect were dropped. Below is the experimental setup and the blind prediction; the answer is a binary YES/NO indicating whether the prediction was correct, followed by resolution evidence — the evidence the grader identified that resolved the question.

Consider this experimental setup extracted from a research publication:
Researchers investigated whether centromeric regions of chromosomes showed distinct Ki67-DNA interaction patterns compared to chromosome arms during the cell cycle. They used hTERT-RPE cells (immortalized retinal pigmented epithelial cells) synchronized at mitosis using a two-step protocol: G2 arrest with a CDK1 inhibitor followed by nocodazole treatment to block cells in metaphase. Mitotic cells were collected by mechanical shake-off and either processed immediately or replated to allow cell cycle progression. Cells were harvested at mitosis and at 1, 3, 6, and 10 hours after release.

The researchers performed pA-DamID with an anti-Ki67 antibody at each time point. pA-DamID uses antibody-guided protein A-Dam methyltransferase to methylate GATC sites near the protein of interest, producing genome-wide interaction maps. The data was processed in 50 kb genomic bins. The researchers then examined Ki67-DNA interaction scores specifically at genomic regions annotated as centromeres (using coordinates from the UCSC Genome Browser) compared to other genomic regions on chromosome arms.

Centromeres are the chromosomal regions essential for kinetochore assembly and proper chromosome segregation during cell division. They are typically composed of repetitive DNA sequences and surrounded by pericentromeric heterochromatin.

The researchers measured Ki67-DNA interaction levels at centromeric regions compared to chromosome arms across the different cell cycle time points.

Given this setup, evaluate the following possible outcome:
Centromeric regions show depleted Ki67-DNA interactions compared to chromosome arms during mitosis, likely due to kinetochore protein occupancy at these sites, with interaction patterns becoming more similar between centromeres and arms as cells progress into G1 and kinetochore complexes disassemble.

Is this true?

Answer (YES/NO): NO